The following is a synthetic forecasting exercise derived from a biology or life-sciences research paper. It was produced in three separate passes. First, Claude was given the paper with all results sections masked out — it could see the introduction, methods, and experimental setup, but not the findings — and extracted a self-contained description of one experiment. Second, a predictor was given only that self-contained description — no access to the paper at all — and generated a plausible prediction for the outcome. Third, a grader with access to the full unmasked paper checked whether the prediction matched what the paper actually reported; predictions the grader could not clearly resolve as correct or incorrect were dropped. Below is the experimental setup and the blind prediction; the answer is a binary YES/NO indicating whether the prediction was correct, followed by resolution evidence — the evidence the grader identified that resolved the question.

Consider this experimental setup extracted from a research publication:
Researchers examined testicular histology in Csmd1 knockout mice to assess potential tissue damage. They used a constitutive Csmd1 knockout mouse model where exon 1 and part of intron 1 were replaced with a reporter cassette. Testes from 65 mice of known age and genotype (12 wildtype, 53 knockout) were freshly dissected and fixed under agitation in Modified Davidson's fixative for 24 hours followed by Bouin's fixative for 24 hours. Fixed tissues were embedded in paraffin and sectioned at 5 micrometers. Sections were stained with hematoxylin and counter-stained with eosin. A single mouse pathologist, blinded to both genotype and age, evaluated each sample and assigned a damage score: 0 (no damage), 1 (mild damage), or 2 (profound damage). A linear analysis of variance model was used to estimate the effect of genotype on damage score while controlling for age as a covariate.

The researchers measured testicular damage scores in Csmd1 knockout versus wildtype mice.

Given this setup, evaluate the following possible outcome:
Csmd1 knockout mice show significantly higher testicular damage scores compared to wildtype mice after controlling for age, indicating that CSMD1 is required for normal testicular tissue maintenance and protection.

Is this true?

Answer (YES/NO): YES